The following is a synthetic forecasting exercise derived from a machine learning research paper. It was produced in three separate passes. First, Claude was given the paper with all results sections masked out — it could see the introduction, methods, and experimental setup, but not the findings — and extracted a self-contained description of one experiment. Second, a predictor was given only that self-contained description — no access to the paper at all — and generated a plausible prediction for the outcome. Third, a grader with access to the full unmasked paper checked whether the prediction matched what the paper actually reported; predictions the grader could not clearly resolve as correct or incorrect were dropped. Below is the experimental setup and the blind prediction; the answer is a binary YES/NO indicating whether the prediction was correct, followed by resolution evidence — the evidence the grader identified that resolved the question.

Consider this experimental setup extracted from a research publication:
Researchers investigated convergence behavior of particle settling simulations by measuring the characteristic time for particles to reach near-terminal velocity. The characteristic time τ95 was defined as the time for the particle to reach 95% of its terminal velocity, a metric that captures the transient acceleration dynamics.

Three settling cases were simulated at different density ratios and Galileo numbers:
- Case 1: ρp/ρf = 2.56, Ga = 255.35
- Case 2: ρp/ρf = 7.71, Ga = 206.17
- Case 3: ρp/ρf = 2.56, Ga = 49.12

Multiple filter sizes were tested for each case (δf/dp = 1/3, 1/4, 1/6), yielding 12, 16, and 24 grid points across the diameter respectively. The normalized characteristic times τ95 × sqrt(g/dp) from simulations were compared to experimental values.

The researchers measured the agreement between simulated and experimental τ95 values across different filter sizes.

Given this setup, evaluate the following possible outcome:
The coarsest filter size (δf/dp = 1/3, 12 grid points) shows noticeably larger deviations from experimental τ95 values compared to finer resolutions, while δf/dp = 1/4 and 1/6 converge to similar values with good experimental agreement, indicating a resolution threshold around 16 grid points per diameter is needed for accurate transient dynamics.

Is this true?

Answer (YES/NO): NO